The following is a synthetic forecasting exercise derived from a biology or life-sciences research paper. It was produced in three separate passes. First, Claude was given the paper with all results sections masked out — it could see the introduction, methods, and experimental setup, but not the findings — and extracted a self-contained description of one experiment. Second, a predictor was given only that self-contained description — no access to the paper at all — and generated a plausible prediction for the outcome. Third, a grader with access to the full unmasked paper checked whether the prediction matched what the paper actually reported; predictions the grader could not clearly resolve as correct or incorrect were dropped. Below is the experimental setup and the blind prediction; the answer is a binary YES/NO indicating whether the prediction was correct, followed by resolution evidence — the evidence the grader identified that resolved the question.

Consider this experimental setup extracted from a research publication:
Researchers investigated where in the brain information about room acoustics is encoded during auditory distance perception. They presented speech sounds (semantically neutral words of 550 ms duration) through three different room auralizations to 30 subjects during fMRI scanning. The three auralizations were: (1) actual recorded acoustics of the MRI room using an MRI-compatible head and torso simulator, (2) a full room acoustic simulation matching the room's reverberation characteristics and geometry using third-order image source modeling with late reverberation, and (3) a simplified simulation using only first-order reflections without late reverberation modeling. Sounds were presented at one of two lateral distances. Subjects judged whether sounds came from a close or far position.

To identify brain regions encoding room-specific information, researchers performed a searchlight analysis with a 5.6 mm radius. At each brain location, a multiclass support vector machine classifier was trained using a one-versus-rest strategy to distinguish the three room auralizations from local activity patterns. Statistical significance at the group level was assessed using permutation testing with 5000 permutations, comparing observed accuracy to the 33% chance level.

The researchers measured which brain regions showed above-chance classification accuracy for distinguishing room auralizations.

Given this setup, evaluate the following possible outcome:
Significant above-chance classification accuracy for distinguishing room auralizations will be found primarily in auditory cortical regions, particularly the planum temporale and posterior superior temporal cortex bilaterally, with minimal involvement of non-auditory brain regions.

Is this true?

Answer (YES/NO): NO